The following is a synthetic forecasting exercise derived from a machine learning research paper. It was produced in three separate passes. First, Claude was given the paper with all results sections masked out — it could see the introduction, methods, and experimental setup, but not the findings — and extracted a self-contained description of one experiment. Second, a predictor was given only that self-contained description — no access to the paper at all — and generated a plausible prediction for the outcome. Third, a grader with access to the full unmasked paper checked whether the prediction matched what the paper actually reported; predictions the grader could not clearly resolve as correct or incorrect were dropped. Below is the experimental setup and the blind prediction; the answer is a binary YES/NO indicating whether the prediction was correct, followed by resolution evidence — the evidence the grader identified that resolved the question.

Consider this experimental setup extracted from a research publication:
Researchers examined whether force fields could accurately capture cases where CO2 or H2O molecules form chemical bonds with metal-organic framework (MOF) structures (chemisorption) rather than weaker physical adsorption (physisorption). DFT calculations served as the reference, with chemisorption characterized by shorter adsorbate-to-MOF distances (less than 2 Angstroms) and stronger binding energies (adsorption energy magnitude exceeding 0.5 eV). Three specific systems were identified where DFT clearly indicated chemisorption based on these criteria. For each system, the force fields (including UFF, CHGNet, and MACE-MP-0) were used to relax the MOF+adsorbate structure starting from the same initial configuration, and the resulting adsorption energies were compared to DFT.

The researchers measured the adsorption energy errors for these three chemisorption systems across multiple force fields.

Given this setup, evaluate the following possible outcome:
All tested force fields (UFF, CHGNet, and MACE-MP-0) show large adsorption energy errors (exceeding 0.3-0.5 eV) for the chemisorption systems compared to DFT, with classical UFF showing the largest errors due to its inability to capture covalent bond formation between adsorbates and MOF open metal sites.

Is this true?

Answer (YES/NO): NO